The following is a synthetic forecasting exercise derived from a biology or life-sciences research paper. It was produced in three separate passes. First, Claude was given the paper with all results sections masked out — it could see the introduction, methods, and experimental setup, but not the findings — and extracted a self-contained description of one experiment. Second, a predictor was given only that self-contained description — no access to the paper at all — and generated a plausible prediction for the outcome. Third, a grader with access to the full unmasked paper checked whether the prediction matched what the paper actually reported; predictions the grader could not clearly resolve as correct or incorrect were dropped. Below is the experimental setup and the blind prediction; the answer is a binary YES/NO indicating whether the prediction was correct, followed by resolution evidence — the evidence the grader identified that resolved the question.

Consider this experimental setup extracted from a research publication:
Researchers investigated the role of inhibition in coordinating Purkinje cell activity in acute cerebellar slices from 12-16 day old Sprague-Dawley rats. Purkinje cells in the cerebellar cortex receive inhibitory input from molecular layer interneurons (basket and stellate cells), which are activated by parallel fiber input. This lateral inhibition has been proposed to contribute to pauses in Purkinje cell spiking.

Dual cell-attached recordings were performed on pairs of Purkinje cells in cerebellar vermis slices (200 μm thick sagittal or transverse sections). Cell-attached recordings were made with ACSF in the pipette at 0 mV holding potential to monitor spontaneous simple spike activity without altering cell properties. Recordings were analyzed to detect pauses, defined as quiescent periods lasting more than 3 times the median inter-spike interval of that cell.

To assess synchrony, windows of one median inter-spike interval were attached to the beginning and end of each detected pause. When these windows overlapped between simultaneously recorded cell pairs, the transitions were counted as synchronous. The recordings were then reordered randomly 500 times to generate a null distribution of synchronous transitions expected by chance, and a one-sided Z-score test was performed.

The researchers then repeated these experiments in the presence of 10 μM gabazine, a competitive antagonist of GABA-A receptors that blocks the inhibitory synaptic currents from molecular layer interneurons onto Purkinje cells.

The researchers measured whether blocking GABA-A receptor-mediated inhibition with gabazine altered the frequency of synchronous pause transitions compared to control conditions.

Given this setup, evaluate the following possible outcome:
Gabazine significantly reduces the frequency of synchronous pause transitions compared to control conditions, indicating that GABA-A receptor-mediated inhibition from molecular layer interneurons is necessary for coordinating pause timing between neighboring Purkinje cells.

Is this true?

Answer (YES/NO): YES